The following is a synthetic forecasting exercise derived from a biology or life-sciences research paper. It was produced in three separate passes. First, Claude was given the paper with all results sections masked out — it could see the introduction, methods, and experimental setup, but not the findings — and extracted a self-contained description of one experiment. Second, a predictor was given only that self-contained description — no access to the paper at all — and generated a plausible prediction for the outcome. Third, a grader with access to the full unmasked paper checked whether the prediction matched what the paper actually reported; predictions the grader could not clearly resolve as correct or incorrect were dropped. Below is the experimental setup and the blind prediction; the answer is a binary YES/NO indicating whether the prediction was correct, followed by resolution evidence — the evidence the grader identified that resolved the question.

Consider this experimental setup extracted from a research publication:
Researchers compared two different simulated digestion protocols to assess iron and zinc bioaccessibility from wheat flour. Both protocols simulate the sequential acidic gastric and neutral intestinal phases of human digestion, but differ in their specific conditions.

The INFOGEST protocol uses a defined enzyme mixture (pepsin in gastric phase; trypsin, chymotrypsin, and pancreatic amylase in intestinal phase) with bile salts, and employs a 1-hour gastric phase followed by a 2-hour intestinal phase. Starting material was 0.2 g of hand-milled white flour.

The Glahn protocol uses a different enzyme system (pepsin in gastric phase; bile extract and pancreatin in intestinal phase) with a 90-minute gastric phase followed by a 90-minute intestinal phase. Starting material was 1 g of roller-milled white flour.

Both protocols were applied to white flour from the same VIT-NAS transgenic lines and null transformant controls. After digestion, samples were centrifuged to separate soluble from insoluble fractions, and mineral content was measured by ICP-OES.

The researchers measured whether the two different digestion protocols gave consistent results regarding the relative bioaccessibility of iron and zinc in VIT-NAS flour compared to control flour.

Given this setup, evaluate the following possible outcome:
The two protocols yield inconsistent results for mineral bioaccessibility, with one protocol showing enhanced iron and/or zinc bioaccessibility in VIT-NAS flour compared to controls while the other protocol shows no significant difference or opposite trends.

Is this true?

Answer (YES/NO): NO